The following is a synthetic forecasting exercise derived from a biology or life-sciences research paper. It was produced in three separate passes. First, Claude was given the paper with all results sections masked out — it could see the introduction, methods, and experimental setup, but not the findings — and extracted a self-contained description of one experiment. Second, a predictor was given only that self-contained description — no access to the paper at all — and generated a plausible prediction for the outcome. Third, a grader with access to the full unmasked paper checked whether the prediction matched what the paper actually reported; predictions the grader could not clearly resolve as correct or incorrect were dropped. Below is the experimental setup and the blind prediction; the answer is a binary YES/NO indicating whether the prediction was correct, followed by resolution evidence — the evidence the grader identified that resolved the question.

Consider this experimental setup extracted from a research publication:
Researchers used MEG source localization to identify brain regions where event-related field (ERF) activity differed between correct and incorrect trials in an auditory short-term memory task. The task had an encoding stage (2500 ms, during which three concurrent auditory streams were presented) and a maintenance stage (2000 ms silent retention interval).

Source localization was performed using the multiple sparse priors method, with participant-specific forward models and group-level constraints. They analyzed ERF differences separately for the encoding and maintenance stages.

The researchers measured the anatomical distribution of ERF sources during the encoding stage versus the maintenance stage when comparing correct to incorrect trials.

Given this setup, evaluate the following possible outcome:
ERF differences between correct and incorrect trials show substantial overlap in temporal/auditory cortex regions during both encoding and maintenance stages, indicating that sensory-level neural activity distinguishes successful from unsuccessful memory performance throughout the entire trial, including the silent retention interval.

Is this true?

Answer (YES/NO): NO